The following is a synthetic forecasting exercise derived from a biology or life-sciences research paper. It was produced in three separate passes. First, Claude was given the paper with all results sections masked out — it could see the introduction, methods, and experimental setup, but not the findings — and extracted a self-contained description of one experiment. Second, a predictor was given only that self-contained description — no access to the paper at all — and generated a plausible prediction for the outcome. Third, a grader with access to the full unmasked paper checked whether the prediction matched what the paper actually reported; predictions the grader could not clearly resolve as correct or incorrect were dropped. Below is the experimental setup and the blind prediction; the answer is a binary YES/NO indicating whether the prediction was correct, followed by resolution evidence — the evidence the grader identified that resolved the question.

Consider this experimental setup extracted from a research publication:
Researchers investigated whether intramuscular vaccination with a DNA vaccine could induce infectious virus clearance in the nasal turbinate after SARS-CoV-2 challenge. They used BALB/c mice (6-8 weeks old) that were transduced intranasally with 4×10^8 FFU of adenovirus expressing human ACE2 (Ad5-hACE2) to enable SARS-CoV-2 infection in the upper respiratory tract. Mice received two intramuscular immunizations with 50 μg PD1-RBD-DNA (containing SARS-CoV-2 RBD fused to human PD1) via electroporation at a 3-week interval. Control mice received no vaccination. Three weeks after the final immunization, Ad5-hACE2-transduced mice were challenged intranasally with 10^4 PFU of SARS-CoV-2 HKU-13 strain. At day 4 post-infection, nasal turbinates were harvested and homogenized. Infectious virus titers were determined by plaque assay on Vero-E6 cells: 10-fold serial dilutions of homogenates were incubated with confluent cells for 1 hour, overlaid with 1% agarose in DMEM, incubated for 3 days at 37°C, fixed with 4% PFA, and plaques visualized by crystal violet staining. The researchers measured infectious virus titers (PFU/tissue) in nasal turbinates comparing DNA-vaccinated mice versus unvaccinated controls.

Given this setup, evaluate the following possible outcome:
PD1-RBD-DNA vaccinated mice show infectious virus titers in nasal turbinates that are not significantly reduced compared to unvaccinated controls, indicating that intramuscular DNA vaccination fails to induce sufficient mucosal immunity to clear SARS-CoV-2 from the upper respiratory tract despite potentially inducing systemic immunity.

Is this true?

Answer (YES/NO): YES